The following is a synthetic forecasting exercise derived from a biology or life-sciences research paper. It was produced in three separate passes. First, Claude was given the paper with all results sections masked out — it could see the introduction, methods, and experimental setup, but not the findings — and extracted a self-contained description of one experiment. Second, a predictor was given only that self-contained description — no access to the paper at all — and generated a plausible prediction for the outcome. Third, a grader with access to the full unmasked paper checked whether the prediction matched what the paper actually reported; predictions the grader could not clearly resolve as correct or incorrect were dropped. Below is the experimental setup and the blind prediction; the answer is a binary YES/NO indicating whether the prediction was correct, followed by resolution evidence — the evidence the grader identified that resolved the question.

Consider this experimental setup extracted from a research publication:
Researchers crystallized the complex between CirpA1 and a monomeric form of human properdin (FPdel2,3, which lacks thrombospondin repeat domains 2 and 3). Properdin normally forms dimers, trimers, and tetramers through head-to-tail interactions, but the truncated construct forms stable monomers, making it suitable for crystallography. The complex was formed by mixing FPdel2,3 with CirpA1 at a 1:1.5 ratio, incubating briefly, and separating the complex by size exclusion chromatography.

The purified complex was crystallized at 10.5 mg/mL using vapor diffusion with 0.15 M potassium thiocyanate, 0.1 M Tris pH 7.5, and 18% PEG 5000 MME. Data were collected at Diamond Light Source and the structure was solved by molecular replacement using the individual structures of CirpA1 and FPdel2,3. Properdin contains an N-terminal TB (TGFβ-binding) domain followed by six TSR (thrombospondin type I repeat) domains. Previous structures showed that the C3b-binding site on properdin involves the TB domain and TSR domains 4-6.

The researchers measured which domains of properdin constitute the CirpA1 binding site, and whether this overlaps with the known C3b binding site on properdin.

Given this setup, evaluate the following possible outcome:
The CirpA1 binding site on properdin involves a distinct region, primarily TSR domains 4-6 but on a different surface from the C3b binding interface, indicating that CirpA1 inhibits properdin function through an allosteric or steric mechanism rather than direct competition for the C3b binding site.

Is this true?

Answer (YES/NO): NO